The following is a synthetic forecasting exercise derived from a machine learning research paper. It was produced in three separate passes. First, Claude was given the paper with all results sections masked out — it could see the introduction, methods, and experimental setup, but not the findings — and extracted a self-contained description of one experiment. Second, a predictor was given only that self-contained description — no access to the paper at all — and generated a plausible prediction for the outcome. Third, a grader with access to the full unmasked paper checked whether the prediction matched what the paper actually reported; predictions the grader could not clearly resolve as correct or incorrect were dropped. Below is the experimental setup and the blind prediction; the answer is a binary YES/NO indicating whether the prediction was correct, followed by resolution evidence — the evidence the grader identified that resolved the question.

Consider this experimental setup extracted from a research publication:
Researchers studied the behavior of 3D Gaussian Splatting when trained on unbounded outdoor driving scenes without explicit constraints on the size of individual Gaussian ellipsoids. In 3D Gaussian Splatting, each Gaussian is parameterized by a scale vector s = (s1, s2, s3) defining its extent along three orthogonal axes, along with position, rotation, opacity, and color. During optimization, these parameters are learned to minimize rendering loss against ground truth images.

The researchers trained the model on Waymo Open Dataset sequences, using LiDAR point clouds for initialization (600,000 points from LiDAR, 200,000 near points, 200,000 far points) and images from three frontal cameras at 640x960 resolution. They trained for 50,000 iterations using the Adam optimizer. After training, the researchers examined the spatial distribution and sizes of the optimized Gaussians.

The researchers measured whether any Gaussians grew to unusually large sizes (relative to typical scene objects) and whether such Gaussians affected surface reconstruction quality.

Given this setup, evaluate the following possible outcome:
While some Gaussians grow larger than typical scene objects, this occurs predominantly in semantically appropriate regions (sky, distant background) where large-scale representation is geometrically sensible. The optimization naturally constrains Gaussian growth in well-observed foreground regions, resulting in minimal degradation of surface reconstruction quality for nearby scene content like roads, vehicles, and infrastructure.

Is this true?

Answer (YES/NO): NO